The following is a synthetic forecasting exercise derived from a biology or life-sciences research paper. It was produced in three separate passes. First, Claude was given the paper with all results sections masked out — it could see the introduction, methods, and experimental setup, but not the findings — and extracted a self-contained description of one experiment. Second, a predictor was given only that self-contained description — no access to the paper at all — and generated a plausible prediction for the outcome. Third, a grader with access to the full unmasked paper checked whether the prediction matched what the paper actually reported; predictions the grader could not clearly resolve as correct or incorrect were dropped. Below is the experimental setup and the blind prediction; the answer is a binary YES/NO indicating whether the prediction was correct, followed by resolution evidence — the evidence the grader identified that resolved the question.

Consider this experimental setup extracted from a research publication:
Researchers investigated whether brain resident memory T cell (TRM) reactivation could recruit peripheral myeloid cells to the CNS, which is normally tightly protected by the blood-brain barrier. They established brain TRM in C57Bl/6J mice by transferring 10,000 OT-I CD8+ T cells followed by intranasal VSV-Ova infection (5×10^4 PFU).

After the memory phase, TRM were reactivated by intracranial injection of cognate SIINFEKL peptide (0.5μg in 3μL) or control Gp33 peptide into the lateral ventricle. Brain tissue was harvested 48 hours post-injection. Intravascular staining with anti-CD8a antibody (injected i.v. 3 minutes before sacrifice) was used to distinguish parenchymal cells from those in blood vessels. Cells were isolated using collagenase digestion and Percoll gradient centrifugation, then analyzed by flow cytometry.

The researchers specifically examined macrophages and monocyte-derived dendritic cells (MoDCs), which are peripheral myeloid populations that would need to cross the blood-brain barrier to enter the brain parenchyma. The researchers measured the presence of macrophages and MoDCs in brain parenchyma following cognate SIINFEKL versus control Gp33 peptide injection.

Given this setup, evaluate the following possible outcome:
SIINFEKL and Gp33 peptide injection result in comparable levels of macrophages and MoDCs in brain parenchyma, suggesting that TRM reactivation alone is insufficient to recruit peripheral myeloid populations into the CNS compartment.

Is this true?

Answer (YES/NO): NO